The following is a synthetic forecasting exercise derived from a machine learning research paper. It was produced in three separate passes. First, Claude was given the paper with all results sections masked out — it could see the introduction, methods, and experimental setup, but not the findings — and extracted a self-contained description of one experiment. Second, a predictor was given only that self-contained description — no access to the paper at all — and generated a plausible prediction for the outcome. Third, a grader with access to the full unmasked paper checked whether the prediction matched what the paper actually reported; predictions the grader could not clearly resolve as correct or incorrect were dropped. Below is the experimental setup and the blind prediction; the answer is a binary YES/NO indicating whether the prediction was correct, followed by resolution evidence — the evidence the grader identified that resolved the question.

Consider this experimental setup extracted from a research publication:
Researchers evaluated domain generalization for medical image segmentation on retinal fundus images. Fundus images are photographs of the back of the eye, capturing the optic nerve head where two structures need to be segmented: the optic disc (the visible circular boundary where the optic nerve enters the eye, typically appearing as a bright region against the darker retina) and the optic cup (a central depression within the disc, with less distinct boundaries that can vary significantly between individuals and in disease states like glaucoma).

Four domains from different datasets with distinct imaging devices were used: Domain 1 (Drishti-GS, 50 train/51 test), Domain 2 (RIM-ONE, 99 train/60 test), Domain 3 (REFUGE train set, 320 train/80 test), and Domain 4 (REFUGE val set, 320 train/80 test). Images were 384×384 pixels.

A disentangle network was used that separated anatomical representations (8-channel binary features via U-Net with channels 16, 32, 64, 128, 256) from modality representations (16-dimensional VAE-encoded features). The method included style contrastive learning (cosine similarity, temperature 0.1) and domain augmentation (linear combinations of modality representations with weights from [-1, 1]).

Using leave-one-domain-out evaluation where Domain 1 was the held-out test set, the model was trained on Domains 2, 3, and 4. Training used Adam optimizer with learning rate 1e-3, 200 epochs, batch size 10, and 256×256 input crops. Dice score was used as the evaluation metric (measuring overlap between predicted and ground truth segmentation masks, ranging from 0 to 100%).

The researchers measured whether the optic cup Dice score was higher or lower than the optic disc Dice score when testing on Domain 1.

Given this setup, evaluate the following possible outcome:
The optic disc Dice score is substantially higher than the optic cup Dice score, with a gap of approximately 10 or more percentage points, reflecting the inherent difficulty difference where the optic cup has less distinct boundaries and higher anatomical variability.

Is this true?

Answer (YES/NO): YES